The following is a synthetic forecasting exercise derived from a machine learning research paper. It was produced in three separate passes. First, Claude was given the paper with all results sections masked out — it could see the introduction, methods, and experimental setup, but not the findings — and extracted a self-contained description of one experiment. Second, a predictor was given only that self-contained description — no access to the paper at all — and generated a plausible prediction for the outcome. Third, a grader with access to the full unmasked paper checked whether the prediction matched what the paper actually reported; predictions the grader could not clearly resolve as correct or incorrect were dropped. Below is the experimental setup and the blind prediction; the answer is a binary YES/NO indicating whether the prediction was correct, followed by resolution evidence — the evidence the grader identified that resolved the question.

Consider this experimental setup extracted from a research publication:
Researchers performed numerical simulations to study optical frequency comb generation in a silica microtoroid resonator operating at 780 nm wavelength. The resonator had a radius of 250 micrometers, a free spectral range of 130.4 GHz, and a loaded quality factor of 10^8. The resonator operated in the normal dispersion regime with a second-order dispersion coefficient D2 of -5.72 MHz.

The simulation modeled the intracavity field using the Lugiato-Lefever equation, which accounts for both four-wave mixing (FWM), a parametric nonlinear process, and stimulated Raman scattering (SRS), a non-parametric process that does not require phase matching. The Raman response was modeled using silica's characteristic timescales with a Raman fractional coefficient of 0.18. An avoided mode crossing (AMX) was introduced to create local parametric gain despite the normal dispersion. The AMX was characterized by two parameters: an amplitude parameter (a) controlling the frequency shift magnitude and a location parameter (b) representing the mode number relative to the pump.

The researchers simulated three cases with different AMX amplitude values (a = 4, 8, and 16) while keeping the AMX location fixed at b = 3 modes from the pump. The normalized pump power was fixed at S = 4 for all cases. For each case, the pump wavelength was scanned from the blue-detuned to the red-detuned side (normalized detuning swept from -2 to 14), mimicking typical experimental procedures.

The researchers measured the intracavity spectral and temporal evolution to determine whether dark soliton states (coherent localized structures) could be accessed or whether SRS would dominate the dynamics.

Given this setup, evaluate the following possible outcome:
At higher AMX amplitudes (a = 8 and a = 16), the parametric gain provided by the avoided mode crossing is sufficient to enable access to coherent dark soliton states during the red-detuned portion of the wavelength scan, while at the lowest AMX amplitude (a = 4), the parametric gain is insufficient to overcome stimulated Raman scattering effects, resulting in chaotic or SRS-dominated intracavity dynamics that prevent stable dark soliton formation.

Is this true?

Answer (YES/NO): NO